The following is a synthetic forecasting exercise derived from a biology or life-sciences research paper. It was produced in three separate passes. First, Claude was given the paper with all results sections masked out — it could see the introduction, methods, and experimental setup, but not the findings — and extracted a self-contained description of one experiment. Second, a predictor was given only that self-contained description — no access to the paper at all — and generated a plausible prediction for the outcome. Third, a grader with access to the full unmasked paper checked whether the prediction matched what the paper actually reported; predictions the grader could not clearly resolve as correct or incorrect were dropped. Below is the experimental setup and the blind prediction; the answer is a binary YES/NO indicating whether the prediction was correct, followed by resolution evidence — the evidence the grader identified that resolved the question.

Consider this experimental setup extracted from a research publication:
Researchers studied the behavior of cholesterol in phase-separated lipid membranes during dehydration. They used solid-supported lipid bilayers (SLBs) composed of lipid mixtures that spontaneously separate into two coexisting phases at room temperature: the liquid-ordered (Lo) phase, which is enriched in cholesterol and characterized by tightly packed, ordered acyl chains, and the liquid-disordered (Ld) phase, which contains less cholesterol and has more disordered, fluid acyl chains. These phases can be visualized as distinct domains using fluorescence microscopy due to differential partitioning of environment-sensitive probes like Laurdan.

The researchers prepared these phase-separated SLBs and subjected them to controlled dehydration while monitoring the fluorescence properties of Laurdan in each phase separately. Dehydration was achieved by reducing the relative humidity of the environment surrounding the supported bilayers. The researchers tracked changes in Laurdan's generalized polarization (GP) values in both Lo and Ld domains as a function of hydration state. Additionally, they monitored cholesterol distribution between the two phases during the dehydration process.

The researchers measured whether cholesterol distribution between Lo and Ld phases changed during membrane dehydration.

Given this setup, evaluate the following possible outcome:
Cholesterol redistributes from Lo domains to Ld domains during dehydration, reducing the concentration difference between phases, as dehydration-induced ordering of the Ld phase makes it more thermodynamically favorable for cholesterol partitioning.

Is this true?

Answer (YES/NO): YES